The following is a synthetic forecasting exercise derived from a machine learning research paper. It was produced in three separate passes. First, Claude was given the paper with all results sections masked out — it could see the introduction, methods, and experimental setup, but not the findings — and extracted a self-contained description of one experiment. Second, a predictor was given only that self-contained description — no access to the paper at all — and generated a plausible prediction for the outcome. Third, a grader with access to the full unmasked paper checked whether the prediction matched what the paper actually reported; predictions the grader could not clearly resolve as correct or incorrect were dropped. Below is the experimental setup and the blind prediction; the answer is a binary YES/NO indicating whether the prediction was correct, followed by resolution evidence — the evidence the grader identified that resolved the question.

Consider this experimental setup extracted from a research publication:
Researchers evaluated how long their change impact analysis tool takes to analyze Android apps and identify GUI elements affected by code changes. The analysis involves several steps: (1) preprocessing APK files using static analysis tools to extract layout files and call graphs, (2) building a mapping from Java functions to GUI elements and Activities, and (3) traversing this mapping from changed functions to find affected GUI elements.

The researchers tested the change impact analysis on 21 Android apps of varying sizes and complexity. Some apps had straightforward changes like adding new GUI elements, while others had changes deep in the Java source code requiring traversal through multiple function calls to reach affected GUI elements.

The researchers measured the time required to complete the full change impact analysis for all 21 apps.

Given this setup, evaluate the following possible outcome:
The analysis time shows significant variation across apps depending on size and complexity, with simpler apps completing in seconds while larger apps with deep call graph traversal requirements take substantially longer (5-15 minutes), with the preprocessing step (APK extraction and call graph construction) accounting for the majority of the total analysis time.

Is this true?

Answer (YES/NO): NO